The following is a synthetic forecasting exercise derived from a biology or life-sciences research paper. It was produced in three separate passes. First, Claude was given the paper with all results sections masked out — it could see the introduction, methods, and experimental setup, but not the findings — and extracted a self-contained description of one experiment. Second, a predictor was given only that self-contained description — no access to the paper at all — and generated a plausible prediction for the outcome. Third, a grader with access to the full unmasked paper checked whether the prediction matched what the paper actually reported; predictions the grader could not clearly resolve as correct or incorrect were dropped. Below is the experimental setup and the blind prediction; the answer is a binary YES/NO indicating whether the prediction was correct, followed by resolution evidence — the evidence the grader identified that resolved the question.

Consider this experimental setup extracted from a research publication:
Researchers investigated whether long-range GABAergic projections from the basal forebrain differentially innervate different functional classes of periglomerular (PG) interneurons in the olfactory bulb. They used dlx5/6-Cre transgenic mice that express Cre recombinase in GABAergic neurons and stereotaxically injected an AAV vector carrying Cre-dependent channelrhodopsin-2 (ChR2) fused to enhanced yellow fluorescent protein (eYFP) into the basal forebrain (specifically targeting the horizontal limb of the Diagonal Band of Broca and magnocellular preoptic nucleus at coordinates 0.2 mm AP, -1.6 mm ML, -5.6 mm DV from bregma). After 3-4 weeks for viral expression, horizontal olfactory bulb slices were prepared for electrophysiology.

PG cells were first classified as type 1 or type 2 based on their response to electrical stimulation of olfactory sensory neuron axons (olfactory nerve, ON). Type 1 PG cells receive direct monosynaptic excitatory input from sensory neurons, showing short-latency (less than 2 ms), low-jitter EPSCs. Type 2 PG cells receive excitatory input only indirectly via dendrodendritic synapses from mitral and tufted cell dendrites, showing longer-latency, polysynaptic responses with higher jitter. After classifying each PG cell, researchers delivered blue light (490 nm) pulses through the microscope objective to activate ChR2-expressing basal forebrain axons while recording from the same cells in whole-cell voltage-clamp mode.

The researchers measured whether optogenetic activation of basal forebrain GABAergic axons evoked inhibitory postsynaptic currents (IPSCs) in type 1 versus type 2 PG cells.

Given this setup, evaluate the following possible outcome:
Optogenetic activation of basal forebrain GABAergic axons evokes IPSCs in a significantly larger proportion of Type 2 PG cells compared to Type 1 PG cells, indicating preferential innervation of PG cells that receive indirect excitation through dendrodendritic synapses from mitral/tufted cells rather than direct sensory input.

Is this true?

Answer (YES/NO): YES